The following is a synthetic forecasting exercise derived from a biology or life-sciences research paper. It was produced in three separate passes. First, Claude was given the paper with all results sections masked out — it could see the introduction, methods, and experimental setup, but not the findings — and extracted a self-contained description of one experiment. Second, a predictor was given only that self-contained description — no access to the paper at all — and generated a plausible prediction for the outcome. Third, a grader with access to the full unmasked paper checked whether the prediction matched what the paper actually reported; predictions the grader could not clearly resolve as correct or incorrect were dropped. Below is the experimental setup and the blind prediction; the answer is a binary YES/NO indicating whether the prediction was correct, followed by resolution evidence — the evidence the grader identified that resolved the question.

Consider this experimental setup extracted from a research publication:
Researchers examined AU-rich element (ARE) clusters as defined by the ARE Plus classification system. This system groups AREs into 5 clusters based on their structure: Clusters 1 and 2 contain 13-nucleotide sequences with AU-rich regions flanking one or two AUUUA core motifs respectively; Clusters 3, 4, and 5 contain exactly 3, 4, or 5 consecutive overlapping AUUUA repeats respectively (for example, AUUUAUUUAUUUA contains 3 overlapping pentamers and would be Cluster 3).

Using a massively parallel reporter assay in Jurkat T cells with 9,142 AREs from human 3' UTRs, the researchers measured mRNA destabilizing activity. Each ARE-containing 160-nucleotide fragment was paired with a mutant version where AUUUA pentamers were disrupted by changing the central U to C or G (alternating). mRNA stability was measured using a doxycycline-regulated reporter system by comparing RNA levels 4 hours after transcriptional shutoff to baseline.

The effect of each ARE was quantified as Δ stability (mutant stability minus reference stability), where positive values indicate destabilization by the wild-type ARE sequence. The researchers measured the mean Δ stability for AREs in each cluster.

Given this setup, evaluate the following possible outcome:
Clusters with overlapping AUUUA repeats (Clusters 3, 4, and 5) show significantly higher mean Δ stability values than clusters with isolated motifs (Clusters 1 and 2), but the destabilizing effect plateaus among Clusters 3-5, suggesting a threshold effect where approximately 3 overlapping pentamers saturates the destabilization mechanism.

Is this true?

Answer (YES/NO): NO